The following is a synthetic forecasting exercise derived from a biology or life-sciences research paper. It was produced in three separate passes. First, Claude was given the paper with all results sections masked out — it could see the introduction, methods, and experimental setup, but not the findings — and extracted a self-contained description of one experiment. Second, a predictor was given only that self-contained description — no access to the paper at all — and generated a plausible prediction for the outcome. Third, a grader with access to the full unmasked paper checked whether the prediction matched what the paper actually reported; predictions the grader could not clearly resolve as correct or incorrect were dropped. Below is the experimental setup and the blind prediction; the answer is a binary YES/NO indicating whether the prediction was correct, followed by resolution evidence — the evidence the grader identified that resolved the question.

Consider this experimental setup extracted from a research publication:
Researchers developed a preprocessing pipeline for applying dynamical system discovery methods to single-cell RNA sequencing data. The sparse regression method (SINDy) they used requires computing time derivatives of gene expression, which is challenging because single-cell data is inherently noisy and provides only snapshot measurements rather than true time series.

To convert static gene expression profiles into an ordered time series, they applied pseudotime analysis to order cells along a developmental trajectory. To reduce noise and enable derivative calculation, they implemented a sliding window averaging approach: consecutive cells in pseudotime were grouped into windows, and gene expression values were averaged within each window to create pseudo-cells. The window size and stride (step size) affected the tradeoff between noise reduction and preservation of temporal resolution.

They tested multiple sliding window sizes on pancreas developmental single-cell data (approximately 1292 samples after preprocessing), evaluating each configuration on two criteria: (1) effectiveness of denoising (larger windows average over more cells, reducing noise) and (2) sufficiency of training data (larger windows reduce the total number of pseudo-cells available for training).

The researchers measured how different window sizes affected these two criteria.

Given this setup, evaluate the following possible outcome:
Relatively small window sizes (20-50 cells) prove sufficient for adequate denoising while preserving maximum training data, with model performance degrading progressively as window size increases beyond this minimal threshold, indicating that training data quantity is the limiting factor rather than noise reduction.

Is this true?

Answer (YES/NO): NO